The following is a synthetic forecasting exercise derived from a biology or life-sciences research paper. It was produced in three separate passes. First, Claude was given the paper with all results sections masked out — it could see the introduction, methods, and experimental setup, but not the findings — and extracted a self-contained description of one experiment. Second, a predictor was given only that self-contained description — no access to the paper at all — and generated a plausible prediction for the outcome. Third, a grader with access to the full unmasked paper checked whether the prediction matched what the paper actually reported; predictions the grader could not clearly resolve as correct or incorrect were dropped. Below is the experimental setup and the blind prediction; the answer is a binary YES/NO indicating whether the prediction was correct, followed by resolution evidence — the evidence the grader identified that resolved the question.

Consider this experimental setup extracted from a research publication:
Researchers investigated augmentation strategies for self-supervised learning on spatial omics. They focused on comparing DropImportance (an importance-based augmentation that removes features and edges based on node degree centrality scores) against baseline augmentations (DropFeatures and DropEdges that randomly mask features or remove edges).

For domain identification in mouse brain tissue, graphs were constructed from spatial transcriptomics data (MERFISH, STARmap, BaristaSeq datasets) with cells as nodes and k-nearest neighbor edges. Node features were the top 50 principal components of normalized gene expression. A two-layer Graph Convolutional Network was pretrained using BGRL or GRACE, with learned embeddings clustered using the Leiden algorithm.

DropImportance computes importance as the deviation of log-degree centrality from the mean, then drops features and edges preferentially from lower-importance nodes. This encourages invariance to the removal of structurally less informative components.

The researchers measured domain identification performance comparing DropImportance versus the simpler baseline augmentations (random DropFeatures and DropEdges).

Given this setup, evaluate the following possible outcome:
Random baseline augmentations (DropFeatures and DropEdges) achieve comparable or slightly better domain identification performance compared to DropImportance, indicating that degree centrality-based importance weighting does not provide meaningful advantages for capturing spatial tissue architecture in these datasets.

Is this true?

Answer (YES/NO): NO